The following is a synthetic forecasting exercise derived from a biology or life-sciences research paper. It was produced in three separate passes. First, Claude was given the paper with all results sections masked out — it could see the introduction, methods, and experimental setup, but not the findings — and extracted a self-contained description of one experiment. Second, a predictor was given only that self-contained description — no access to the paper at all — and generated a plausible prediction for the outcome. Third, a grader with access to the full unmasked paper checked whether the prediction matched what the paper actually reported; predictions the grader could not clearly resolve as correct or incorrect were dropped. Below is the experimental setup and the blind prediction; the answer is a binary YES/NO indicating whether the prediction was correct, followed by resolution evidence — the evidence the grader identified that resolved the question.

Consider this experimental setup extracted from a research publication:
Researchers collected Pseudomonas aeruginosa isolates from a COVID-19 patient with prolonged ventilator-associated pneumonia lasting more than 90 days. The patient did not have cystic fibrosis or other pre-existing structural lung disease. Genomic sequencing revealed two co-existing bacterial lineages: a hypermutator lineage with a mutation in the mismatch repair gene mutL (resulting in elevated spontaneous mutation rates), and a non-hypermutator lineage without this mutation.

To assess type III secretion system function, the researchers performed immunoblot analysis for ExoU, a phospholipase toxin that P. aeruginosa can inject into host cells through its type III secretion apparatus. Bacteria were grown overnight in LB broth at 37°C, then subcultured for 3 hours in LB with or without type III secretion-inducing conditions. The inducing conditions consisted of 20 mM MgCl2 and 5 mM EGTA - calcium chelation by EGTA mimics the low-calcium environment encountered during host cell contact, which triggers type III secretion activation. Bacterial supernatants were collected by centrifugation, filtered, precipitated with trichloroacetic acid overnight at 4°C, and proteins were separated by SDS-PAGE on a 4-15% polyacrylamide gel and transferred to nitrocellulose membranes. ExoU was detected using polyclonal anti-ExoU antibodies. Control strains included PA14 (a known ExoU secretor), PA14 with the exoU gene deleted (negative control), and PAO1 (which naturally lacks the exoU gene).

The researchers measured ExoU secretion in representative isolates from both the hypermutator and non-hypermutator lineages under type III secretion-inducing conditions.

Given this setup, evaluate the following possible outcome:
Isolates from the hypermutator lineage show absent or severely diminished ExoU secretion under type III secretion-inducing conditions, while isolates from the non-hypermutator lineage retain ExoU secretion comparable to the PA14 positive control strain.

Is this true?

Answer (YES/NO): NO